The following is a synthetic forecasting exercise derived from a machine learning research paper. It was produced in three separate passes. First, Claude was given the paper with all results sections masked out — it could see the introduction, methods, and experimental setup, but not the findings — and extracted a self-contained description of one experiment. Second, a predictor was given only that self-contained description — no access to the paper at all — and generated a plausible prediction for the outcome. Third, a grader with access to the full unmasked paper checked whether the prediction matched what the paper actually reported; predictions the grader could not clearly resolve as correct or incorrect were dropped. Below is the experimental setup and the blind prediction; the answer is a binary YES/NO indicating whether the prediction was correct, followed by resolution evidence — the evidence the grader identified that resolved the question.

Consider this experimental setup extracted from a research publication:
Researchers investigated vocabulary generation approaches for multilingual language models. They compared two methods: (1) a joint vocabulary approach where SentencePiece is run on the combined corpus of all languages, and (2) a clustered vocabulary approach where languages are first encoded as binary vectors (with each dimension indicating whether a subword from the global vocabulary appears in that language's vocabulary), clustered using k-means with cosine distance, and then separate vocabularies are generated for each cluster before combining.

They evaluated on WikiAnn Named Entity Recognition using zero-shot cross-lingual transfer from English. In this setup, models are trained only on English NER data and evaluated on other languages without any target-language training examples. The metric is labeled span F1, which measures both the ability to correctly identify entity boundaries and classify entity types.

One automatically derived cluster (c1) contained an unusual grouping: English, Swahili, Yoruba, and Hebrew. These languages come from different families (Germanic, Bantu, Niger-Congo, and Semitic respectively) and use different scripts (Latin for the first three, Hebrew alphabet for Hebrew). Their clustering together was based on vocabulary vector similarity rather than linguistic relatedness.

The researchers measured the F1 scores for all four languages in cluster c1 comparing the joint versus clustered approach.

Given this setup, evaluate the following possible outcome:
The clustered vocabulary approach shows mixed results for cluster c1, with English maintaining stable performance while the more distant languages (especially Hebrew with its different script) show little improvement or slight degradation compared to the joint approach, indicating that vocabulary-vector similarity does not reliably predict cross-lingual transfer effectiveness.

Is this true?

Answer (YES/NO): NO